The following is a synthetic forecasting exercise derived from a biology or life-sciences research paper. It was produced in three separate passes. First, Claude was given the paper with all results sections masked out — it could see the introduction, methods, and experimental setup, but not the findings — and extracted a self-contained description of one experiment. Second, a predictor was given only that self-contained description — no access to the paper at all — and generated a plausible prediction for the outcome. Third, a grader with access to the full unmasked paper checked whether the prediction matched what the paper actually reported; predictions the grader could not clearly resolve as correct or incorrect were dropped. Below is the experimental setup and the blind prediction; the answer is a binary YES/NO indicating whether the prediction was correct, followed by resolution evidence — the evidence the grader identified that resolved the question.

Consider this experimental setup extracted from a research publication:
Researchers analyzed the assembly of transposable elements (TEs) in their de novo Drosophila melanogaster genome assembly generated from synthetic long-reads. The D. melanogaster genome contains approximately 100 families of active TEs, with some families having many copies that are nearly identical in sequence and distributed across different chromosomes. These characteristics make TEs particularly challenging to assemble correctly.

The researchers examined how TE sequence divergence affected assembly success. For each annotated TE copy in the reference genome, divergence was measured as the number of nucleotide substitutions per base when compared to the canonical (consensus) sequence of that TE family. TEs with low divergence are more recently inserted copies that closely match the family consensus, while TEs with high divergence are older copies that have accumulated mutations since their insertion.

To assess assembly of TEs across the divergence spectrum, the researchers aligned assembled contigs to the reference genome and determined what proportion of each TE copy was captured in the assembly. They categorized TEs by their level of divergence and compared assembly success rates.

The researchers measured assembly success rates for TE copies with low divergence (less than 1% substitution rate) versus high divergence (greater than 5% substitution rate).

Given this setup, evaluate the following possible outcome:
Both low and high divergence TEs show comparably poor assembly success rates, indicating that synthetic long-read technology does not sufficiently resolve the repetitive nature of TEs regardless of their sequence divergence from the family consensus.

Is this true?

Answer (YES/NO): NO